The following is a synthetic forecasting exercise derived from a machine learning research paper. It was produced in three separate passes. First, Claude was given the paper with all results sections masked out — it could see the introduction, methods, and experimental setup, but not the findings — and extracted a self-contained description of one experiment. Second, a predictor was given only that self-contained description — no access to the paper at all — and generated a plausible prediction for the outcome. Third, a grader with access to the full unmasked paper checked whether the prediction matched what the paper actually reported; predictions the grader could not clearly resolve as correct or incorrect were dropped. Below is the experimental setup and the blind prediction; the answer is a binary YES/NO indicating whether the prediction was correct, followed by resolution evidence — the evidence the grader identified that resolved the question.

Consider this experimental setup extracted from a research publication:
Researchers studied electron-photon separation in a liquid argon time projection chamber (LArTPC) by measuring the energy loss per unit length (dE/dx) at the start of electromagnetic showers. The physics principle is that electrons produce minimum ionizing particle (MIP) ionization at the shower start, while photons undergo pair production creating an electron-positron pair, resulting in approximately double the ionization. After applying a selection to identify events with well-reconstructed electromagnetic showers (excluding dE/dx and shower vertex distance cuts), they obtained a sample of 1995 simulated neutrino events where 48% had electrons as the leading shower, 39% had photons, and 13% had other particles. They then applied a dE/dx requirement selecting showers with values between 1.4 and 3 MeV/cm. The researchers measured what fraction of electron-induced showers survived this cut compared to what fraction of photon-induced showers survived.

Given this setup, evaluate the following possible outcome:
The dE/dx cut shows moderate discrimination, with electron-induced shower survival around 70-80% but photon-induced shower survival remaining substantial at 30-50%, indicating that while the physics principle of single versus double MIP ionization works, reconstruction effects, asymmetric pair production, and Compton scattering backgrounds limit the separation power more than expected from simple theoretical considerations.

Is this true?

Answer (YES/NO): NO